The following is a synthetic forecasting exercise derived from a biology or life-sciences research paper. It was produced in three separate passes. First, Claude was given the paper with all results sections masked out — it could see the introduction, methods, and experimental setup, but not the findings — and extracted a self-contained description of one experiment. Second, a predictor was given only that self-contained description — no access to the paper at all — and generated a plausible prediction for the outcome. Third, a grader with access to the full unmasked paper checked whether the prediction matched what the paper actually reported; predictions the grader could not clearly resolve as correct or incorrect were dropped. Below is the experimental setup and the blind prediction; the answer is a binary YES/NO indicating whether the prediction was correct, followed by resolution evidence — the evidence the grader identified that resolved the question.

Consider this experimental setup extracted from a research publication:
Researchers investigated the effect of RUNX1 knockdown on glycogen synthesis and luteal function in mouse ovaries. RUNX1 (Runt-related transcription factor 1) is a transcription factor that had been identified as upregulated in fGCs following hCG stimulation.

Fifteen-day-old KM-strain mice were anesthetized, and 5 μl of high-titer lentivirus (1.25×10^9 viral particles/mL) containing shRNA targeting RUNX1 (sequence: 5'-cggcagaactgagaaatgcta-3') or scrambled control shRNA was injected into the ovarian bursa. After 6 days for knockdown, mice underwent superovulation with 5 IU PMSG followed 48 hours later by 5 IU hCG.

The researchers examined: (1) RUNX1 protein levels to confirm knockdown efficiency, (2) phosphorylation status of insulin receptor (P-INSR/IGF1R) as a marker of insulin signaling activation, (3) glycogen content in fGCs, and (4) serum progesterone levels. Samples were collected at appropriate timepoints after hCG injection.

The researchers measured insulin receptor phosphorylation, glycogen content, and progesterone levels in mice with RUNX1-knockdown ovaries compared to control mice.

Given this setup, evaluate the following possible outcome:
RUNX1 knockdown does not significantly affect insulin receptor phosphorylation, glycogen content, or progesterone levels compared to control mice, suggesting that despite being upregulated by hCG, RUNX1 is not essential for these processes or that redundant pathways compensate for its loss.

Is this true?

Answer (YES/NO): NO